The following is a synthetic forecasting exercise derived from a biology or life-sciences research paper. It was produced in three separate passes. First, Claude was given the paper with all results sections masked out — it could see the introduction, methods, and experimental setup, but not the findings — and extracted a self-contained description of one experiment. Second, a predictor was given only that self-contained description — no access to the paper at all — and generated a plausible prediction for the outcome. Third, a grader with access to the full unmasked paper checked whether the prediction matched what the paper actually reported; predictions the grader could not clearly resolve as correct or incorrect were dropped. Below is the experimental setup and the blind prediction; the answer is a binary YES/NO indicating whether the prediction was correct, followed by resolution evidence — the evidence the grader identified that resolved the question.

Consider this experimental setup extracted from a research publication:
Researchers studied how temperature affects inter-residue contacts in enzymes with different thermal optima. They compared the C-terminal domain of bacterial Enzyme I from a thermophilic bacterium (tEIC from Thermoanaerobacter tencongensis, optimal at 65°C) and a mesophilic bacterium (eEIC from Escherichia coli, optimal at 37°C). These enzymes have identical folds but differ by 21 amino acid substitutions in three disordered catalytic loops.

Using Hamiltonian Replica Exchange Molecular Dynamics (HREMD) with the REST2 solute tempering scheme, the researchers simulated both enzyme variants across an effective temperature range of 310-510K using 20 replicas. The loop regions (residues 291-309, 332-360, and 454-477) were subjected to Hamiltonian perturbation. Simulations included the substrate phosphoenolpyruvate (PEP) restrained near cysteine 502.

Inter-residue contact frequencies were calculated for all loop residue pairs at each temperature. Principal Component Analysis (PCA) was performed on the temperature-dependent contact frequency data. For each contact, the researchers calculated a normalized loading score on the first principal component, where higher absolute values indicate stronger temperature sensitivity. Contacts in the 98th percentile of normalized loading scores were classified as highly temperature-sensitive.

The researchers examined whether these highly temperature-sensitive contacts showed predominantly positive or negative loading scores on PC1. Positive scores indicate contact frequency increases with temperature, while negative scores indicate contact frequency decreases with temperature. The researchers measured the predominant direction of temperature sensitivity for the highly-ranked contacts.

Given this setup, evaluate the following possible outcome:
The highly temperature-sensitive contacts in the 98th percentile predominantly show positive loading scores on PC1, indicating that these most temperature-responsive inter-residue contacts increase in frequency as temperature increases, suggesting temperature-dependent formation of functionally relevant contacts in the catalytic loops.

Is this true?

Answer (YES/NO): NO